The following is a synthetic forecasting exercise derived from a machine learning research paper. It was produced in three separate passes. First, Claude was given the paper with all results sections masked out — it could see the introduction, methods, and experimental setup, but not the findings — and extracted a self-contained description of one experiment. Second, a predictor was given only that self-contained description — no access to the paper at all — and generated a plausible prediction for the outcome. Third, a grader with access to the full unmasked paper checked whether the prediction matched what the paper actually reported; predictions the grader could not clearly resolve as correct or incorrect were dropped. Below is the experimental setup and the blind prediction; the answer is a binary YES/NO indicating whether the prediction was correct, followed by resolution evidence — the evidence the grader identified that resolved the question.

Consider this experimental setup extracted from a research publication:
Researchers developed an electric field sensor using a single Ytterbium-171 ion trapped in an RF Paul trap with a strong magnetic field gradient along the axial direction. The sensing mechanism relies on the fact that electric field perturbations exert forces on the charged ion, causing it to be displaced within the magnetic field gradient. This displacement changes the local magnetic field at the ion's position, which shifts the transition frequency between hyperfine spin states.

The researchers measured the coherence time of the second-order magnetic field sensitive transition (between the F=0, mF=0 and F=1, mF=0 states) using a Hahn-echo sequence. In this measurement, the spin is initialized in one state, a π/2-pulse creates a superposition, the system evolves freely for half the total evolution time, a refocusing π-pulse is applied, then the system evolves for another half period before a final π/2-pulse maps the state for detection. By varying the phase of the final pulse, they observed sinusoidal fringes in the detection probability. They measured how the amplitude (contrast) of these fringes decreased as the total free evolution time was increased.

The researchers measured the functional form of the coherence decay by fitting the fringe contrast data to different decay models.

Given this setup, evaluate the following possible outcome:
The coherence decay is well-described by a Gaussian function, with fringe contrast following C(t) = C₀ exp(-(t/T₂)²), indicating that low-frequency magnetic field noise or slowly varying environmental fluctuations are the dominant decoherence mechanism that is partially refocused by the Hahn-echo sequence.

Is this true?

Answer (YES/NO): YES